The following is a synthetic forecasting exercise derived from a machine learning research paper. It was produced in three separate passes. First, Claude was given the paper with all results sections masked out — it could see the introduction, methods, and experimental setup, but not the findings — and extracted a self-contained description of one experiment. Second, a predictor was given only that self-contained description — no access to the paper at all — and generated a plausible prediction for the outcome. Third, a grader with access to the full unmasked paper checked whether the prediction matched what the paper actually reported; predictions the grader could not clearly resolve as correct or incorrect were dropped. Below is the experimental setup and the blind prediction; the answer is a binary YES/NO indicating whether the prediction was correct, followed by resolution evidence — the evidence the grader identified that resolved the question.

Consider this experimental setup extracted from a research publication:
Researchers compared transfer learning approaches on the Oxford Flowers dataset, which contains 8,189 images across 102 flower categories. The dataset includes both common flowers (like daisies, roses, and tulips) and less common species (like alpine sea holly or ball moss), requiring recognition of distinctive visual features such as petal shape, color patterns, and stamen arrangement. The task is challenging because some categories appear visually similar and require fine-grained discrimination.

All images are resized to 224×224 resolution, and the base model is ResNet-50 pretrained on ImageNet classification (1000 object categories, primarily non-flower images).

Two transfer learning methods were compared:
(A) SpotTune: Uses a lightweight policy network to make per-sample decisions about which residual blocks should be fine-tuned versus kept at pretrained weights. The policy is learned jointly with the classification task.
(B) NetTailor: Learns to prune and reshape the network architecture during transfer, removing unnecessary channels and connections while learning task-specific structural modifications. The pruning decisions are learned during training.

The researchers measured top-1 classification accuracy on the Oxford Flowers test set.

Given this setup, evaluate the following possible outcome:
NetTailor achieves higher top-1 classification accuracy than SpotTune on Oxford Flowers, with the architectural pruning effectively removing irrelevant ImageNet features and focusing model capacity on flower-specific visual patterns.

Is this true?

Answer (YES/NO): NO